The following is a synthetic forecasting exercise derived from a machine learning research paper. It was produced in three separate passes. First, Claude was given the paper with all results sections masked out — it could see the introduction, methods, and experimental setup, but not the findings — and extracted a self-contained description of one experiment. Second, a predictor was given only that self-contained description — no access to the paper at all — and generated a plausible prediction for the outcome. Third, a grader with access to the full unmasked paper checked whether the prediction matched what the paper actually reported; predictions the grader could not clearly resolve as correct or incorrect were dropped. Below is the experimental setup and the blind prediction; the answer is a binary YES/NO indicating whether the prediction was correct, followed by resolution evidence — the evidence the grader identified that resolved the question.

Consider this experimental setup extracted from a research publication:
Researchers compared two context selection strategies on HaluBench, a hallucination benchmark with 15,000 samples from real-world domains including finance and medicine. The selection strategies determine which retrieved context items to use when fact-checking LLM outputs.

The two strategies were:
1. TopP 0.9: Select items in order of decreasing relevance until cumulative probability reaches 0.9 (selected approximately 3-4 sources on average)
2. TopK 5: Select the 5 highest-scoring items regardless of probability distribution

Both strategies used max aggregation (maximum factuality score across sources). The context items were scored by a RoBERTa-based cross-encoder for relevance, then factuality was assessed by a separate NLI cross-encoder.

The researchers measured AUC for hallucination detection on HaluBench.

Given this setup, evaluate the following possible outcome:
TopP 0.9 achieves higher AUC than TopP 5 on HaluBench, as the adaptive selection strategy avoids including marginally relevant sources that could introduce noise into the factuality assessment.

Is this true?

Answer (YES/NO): NO